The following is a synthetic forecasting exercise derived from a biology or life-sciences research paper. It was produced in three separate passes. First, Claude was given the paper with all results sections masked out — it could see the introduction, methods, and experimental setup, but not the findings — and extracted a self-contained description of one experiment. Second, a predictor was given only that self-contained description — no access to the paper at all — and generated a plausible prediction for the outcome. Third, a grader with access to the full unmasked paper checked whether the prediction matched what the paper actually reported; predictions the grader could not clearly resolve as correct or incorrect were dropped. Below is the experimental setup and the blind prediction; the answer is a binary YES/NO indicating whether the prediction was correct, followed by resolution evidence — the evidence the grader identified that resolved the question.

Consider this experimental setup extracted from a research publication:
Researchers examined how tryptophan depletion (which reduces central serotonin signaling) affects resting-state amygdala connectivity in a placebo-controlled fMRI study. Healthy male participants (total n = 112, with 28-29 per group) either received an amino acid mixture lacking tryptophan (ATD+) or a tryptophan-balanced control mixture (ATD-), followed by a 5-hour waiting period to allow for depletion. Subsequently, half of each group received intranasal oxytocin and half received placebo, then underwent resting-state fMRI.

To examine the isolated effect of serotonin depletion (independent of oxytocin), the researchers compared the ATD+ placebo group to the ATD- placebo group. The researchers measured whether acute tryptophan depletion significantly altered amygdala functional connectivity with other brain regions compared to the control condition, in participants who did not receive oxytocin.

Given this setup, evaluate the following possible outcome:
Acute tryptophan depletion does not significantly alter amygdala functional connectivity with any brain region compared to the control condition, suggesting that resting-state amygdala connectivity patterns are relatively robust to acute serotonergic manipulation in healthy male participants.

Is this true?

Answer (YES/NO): YES